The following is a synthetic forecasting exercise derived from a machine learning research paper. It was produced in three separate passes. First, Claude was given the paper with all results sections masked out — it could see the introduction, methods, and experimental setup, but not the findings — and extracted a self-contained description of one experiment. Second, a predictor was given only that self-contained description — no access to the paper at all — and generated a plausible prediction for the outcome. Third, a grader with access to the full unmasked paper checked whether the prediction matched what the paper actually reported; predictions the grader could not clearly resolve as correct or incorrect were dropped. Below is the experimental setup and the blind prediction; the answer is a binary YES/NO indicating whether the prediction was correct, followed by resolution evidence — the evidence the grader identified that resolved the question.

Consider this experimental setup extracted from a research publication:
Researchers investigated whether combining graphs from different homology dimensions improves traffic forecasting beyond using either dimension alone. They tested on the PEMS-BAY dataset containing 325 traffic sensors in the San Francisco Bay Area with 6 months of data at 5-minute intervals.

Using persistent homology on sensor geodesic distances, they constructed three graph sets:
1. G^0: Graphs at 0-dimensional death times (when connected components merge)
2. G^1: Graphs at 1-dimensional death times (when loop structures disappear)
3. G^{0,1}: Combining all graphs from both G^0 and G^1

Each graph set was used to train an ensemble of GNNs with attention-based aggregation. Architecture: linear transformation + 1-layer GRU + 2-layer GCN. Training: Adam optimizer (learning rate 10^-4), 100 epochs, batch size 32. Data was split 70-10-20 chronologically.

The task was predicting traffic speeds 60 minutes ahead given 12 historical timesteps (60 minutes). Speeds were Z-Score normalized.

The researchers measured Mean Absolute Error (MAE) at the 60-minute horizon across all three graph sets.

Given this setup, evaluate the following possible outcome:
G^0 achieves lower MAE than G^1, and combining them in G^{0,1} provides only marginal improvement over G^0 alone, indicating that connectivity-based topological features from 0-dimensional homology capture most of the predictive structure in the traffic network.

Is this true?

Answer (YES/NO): YES